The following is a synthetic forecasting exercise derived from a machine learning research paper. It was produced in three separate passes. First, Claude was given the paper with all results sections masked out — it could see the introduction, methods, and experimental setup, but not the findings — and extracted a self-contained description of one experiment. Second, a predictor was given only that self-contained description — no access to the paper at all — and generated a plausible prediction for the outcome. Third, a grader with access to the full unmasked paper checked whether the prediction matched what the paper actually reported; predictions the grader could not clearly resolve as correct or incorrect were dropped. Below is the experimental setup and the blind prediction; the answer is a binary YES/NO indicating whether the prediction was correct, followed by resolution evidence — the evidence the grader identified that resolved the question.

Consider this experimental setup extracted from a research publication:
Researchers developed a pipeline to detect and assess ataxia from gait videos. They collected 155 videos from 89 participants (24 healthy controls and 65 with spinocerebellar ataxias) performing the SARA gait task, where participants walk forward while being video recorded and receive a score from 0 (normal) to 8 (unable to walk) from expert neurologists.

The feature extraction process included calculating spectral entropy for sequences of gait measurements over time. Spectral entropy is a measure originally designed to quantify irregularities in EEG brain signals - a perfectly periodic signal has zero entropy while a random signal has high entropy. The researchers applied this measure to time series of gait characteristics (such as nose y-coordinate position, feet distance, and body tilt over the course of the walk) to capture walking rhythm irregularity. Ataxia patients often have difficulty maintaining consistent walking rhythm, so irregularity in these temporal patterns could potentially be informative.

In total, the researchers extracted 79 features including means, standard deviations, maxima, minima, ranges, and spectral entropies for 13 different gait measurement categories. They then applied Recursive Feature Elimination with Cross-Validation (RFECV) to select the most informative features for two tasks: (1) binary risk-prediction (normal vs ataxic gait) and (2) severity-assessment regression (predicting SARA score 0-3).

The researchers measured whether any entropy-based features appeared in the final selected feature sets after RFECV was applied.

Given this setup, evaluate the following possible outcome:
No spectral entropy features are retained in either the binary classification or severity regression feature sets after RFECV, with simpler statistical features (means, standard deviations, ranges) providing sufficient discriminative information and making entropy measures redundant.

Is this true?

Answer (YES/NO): NO